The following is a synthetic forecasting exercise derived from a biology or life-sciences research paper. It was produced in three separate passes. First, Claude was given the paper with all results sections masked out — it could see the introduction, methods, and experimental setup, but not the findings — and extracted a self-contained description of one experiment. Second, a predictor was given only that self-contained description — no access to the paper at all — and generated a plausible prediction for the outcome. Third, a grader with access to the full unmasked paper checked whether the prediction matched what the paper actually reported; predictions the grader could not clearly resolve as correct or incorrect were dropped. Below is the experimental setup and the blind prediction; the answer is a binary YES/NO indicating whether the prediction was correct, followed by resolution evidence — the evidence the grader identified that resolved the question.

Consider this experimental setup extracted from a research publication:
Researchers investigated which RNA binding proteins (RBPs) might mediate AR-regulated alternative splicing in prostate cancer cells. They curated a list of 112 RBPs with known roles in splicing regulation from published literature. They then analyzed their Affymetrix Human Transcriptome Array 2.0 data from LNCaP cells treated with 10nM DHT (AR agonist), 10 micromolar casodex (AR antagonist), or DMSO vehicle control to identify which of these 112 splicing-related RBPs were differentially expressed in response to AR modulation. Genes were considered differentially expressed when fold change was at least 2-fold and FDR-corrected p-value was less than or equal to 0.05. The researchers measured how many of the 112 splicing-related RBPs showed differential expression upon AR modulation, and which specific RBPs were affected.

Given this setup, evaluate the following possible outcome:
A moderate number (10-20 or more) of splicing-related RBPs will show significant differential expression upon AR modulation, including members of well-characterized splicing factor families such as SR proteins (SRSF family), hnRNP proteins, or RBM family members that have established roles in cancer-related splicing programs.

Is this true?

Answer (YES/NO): NO